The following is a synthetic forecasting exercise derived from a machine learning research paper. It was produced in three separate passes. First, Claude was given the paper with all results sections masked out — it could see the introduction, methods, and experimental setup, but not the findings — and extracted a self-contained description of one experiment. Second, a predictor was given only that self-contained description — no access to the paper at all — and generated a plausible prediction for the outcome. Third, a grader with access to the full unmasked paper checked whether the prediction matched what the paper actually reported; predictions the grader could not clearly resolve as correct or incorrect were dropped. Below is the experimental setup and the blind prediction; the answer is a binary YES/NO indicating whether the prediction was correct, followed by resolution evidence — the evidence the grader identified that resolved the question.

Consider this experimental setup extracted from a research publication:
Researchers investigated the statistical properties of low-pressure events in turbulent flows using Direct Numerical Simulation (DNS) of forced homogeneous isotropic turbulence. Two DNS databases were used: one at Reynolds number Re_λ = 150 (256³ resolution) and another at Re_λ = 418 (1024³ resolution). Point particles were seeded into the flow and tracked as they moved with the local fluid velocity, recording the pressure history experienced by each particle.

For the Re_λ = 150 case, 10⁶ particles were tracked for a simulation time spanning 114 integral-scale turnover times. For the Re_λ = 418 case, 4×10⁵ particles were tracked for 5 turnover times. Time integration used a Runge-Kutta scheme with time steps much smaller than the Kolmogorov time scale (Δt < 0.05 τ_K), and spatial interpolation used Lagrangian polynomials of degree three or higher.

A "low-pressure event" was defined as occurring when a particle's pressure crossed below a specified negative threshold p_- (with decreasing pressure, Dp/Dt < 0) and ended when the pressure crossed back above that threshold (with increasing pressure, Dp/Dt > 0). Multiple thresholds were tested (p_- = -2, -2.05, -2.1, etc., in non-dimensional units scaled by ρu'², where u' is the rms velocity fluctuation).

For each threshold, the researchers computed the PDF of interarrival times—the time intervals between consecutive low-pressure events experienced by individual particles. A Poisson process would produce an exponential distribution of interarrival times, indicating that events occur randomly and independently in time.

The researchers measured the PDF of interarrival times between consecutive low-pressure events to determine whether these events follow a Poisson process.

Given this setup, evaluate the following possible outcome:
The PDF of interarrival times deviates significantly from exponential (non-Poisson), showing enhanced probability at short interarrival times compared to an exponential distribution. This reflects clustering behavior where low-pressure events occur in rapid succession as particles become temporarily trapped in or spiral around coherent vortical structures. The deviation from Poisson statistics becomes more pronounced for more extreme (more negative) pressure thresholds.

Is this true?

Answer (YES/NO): NO